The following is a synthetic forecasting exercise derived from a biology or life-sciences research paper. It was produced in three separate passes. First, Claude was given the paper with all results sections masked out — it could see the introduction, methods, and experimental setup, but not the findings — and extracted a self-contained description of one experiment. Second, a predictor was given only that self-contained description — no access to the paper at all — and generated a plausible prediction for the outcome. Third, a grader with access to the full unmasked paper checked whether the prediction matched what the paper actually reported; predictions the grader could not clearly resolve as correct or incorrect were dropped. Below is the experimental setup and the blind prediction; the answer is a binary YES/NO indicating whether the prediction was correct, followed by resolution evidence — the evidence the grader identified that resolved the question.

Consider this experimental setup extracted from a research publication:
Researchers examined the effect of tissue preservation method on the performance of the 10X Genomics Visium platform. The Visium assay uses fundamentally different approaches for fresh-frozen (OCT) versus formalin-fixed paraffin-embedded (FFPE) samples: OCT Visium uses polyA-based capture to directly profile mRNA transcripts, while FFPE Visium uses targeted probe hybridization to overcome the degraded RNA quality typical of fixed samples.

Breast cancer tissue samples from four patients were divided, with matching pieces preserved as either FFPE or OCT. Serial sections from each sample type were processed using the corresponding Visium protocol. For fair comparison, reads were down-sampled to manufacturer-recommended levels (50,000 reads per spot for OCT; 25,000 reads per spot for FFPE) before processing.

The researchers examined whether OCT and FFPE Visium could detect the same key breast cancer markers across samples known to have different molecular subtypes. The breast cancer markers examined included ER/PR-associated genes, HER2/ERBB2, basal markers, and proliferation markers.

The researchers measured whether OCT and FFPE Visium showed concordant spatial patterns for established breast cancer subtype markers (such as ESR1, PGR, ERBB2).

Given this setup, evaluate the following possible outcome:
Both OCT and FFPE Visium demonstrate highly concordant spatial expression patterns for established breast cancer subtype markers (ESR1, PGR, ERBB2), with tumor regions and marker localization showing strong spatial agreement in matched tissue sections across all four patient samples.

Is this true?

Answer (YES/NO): NO